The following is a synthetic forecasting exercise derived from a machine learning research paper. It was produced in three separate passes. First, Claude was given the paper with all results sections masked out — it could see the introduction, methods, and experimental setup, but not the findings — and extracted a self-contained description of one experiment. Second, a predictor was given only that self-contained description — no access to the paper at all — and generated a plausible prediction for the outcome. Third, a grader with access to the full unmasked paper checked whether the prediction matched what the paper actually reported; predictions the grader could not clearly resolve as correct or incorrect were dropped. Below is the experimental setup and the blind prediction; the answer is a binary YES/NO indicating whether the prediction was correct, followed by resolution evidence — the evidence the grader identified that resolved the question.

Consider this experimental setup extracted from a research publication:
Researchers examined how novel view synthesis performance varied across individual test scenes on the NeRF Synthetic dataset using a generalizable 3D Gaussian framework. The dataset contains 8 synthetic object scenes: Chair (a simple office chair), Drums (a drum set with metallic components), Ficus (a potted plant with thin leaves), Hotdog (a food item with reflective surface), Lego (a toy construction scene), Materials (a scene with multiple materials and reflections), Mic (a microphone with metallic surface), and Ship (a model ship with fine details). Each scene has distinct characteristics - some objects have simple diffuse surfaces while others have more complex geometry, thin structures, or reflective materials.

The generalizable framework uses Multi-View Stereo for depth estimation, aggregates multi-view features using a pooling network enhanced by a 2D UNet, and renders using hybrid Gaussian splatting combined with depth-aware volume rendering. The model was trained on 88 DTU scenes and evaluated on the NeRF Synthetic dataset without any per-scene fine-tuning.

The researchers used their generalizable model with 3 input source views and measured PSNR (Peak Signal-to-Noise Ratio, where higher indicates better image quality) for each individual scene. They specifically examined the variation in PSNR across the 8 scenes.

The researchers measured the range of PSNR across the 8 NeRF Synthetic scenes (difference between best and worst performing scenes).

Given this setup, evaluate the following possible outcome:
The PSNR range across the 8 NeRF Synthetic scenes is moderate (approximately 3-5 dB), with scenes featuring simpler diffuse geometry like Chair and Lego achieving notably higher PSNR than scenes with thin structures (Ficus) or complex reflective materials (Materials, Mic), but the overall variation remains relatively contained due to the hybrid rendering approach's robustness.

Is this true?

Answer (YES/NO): NO